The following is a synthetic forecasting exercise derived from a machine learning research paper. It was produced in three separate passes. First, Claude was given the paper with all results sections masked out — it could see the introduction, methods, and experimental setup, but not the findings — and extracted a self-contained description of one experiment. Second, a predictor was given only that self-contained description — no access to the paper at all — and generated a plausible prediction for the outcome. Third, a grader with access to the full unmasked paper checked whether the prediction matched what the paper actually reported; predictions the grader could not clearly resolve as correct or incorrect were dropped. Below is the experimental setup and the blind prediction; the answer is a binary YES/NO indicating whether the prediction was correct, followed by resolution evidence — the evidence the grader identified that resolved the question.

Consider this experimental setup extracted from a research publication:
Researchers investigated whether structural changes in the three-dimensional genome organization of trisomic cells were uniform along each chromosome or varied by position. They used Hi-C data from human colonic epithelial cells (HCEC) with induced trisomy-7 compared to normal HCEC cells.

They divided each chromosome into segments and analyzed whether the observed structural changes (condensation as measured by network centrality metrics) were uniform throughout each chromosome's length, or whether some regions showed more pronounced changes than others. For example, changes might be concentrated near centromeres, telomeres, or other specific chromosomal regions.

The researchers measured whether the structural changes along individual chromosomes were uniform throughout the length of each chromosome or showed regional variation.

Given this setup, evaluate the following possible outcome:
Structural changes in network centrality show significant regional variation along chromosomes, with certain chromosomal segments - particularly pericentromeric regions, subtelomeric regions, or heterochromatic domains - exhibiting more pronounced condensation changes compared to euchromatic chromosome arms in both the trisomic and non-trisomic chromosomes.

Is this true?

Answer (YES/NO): NO